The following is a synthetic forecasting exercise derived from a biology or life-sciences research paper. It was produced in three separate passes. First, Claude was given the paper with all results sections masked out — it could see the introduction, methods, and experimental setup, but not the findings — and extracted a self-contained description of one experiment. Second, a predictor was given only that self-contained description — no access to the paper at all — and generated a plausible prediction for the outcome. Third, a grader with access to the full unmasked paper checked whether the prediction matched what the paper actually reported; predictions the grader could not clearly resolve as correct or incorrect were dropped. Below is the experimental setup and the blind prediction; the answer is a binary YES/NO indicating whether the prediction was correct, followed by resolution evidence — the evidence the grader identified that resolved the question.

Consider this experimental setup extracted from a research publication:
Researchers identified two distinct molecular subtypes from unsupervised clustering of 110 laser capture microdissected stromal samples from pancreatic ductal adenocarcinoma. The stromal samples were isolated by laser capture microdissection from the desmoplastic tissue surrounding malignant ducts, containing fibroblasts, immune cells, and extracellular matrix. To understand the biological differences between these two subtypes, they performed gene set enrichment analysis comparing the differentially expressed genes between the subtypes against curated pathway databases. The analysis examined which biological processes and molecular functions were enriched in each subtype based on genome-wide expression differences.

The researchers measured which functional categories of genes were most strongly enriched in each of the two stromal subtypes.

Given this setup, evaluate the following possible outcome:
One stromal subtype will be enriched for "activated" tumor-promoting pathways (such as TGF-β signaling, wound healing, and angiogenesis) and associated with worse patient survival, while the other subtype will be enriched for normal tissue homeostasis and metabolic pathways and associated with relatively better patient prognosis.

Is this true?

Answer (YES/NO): NO